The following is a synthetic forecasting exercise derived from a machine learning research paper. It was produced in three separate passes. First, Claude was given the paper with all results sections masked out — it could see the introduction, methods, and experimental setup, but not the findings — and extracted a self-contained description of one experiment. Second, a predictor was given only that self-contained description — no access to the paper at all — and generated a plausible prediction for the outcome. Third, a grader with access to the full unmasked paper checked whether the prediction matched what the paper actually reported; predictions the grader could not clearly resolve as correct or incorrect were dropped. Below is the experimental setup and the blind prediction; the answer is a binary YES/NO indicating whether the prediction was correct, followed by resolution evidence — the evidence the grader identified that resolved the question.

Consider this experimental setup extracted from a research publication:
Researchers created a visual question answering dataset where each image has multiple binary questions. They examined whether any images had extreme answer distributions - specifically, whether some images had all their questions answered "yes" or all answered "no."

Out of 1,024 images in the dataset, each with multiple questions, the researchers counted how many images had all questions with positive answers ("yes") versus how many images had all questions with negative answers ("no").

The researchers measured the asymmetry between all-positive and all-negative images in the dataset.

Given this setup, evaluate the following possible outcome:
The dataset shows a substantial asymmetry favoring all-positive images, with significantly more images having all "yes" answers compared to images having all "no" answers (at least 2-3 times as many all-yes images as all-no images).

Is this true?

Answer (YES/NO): YES